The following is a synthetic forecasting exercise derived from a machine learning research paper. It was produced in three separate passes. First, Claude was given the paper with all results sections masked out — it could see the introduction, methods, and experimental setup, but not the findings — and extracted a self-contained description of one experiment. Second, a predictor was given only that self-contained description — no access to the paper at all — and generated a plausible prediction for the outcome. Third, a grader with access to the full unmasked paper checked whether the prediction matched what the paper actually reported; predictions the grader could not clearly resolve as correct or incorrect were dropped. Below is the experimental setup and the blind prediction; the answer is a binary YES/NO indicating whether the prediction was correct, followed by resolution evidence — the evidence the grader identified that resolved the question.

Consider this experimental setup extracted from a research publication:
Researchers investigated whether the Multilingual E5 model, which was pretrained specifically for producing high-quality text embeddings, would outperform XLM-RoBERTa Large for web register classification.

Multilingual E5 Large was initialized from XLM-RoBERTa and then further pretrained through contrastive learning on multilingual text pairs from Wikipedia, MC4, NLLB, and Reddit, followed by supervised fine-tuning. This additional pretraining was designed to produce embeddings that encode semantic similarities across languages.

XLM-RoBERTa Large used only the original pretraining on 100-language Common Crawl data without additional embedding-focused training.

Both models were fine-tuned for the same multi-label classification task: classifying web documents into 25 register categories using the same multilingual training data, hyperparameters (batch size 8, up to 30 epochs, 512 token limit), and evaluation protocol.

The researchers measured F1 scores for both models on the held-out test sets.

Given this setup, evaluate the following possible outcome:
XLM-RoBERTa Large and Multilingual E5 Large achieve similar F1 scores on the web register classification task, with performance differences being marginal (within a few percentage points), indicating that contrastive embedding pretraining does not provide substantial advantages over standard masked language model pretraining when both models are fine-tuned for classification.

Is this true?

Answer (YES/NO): YES